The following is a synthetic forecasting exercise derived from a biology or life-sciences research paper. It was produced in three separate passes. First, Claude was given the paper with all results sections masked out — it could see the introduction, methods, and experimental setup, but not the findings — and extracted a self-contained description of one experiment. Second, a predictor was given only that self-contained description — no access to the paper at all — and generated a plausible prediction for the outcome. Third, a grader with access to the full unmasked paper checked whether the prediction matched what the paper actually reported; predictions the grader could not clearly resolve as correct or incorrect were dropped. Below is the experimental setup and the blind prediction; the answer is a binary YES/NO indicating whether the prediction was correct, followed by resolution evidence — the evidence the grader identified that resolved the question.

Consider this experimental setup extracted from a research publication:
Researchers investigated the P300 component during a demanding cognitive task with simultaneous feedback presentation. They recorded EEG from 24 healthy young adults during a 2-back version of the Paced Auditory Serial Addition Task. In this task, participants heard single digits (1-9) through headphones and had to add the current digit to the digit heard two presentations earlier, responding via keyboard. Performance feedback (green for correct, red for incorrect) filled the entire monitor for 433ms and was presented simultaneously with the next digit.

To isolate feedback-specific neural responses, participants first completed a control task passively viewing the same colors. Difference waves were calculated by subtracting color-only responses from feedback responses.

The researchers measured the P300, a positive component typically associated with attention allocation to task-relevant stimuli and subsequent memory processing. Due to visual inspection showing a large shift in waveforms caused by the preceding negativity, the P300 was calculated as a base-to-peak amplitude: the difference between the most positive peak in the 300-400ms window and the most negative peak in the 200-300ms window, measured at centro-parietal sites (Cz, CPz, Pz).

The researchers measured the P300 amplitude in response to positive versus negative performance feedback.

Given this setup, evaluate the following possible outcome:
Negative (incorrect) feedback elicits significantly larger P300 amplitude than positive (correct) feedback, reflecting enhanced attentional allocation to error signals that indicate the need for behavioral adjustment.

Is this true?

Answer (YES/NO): YES